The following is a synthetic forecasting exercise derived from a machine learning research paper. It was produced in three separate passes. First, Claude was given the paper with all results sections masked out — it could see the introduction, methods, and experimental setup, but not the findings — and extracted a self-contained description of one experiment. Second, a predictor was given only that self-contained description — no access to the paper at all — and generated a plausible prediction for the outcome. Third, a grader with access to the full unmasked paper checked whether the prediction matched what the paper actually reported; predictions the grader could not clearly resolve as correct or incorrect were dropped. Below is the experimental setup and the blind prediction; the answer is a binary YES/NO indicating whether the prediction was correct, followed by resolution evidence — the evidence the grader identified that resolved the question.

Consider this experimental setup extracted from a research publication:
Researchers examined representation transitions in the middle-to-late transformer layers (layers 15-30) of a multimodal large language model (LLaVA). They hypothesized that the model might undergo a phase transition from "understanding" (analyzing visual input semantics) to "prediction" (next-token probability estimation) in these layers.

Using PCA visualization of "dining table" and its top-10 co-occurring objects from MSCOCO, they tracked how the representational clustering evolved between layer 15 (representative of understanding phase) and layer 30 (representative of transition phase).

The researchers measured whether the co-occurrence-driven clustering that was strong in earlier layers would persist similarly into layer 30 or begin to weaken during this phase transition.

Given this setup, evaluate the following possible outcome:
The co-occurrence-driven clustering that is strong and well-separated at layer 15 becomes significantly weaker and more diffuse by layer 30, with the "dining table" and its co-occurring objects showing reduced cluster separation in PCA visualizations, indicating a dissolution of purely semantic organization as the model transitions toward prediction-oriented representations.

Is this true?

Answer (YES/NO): YES